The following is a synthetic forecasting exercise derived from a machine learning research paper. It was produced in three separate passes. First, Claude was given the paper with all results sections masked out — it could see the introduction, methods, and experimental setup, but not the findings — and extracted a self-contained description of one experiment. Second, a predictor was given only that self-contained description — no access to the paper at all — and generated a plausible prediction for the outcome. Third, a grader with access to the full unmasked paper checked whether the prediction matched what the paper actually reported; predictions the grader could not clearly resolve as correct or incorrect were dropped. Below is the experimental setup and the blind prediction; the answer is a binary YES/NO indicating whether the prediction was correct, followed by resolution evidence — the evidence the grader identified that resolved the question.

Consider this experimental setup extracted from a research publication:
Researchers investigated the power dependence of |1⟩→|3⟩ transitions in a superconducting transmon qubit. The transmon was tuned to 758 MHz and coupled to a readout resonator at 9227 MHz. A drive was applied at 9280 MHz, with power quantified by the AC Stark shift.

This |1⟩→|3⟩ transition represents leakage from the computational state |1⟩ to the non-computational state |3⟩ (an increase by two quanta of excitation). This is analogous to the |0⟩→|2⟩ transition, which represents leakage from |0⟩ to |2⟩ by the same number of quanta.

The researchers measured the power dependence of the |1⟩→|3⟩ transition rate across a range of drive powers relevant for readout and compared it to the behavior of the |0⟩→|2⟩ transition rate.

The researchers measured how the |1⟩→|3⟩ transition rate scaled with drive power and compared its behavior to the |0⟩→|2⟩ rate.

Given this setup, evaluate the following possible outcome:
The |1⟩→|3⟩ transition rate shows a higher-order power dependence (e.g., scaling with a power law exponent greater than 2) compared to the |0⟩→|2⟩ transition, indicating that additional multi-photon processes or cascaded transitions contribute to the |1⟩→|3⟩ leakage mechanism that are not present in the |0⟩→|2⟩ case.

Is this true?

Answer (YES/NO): NO